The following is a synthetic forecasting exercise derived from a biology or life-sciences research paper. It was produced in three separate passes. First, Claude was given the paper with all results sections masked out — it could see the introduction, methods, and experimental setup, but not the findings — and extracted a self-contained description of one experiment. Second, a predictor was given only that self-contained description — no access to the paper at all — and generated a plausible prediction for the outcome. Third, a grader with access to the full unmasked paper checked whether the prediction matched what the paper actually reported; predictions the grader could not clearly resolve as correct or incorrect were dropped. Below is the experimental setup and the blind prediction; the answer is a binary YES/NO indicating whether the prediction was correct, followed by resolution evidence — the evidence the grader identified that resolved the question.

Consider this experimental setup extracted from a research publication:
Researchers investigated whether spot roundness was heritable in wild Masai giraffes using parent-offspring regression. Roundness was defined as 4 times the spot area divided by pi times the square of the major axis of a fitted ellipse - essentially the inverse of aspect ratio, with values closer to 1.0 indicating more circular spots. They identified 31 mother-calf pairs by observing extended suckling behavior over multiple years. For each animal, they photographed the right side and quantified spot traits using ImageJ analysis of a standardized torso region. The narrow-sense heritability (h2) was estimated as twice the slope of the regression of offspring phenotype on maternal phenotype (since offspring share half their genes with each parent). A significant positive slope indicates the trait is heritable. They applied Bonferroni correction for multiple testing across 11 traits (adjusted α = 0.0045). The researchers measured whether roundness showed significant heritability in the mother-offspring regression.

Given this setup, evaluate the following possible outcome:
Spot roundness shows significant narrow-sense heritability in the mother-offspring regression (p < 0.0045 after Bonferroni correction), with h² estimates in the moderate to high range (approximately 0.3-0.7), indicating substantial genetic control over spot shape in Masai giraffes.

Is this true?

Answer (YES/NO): NO